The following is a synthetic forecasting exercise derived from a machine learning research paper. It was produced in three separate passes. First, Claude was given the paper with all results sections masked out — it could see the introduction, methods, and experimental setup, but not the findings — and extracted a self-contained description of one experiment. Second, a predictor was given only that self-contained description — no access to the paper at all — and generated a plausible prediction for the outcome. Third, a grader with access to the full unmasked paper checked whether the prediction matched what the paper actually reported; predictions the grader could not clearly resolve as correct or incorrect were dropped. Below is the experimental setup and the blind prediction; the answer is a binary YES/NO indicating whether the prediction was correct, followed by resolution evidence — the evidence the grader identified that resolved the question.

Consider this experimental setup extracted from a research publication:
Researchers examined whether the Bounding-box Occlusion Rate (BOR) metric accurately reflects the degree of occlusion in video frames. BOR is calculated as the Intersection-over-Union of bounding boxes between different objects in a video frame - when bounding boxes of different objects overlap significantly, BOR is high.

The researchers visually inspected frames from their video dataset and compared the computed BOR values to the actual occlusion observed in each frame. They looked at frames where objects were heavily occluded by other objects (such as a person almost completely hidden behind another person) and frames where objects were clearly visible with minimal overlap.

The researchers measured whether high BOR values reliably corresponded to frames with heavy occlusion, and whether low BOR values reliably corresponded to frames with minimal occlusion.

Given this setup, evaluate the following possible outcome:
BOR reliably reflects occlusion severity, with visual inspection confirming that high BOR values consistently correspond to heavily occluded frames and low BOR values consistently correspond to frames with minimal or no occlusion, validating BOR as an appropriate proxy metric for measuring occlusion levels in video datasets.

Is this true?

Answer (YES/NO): NO